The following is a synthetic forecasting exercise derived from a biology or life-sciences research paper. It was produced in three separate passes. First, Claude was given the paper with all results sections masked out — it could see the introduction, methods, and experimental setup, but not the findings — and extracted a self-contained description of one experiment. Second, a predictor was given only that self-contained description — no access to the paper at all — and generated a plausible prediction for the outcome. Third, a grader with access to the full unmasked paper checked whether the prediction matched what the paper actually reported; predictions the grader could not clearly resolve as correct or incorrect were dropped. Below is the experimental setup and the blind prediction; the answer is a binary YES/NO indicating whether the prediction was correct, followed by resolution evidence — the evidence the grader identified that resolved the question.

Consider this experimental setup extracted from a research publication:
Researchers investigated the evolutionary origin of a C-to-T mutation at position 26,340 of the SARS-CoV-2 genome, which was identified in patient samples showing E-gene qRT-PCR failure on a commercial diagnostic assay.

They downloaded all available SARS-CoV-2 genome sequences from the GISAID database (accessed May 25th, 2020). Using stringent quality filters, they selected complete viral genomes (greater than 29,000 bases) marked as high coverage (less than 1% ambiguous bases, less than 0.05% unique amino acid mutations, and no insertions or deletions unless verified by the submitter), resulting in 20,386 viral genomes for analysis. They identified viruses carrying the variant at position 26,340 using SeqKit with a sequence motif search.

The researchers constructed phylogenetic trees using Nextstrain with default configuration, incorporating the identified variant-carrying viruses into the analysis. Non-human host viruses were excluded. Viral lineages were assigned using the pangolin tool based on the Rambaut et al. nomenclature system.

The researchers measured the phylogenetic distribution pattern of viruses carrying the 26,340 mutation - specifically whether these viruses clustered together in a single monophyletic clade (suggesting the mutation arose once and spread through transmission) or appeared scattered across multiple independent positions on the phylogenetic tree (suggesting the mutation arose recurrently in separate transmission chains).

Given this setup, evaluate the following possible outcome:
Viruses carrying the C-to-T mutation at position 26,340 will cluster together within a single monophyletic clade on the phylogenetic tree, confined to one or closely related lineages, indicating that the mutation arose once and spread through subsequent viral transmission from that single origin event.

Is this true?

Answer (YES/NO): NO